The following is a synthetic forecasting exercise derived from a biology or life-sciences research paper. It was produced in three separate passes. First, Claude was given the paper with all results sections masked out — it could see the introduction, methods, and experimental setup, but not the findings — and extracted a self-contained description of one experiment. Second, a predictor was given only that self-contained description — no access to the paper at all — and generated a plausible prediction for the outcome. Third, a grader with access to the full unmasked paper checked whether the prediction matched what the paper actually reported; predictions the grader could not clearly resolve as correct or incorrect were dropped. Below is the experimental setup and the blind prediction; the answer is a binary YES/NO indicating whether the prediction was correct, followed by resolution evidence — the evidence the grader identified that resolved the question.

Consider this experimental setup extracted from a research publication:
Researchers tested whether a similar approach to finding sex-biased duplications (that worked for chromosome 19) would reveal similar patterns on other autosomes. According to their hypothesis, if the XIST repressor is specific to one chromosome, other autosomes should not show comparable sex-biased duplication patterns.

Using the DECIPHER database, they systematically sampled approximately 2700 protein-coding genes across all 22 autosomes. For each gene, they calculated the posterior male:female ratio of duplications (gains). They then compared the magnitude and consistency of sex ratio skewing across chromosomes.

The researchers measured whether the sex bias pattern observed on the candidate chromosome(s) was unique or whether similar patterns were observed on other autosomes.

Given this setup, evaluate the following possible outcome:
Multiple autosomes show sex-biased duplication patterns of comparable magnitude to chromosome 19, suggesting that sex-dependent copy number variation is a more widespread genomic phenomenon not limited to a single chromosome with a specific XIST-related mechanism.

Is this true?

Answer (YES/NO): NO